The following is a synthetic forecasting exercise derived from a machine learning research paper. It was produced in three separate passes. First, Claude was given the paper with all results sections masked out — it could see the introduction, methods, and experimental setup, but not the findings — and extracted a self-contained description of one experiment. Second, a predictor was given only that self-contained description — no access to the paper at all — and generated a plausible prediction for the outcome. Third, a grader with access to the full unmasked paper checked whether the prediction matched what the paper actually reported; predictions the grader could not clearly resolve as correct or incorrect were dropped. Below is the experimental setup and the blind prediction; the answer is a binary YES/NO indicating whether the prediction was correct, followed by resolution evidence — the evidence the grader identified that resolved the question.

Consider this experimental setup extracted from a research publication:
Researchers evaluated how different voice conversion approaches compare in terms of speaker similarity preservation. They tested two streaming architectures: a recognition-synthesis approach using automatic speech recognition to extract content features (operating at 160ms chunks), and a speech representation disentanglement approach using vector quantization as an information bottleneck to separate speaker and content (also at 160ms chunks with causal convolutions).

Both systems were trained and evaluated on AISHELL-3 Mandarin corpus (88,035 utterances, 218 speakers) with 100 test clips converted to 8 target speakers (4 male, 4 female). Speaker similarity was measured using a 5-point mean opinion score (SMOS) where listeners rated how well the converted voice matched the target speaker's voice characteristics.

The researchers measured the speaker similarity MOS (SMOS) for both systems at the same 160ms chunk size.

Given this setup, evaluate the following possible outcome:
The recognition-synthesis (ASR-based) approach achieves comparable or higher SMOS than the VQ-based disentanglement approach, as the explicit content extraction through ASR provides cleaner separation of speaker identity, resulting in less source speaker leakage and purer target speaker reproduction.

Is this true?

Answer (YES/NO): YES